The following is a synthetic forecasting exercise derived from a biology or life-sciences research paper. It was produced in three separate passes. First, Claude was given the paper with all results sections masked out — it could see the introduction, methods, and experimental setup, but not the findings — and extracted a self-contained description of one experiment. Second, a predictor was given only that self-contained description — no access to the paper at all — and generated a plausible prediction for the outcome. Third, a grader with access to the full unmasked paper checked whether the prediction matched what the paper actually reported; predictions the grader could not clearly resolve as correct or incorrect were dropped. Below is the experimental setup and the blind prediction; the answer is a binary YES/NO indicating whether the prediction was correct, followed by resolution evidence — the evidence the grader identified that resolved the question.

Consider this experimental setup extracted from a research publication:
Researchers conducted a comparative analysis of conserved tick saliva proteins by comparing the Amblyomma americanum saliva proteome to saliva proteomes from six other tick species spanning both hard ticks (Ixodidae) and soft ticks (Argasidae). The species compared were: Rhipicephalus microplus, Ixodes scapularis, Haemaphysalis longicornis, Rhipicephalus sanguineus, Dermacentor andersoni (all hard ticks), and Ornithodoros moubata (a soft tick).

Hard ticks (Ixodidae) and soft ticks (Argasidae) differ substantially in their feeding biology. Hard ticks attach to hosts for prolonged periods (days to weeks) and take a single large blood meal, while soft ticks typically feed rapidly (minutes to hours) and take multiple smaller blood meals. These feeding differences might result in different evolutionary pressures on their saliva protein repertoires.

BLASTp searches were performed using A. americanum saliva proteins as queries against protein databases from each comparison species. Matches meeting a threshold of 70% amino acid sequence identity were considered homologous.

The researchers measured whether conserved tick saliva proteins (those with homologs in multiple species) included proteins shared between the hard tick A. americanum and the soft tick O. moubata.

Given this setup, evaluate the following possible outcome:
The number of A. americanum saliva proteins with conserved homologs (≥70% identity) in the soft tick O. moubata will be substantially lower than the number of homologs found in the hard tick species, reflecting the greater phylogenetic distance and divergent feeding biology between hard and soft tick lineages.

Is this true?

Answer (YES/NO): NO